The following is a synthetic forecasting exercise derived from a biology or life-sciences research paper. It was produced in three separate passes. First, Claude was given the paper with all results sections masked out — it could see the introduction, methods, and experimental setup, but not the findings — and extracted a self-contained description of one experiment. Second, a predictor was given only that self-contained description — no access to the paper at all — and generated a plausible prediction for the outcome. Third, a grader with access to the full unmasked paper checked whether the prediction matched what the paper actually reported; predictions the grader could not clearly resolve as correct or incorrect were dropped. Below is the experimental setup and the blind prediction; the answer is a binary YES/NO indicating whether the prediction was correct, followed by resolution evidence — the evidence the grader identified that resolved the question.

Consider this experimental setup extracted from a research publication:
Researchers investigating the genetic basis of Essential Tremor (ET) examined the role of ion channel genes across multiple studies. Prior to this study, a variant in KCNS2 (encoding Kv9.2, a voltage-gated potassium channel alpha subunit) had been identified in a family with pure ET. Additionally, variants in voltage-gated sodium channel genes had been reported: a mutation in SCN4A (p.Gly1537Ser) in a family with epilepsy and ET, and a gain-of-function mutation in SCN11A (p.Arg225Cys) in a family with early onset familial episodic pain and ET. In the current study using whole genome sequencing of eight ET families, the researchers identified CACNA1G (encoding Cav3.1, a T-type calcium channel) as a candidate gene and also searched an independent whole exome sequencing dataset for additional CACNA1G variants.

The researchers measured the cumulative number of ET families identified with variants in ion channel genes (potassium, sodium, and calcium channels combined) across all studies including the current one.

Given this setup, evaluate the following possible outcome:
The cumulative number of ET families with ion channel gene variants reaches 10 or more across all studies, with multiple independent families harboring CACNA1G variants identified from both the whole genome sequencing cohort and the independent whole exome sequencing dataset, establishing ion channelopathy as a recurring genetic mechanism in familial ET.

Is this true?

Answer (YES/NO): NO